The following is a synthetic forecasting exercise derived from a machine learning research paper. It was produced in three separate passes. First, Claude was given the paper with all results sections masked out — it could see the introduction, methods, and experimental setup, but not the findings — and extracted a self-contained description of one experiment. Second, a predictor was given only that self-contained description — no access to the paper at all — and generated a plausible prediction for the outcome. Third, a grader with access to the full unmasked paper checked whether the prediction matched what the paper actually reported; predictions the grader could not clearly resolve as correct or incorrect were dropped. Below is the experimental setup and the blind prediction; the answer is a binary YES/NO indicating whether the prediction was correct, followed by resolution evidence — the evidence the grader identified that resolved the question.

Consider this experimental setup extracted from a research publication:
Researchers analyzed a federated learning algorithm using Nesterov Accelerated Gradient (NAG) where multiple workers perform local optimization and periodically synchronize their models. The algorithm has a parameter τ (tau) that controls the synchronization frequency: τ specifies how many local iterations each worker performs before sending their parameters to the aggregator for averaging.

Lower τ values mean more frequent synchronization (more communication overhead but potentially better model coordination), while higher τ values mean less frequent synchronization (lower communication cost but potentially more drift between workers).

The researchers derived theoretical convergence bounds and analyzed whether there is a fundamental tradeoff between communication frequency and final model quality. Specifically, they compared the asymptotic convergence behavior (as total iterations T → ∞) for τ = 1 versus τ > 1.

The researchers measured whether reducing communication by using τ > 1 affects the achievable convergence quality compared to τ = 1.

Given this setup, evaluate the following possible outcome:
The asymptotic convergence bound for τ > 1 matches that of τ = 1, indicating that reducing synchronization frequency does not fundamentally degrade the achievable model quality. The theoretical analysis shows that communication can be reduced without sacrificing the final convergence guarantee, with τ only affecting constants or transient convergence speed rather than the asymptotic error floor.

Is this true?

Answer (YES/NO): NO